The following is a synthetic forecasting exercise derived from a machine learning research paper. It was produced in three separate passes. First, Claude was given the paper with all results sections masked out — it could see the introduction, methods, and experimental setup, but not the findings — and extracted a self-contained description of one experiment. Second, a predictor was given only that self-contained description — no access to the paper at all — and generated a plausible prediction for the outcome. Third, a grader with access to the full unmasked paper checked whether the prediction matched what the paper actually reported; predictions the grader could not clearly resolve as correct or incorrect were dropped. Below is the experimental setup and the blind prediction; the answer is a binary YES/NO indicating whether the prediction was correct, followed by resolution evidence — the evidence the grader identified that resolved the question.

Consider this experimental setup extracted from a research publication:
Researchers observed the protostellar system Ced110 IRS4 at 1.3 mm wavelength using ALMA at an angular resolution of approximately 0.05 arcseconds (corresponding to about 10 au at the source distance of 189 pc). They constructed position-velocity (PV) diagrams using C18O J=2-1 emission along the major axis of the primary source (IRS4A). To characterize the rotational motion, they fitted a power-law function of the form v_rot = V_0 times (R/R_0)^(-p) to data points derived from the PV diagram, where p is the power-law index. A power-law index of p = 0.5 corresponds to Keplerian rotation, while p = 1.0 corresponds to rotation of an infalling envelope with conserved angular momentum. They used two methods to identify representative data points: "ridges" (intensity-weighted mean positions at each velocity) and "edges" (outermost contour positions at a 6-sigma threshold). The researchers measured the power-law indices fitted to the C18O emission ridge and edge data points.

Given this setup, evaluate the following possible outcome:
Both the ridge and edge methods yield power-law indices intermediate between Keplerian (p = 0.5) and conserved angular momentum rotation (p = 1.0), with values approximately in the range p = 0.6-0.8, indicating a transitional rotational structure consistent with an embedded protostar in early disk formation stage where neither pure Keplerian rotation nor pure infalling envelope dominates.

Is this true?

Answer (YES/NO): NO